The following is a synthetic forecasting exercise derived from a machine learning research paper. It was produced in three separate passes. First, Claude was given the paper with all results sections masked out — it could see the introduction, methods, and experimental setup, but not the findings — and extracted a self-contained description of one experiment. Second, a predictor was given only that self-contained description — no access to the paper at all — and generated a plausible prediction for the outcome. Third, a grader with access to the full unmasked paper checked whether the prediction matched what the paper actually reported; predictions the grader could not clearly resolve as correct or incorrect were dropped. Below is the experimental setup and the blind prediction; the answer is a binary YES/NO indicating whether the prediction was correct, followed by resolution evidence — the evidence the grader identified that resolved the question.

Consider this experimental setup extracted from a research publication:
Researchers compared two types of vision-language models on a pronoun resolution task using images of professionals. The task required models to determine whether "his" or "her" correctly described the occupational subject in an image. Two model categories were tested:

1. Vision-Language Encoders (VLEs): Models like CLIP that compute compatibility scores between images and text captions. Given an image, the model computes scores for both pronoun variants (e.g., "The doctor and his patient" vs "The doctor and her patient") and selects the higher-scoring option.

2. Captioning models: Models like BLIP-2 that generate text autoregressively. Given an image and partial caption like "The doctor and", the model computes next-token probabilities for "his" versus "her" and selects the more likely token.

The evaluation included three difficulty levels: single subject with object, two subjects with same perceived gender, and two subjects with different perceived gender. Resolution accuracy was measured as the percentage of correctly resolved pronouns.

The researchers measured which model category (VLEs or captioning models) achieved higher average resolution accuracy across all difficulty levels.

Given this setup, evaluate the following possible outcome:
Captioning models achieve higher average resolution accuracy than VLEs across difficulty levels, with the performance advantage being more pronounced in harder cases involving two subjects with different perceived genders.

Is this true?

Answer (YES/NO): NO